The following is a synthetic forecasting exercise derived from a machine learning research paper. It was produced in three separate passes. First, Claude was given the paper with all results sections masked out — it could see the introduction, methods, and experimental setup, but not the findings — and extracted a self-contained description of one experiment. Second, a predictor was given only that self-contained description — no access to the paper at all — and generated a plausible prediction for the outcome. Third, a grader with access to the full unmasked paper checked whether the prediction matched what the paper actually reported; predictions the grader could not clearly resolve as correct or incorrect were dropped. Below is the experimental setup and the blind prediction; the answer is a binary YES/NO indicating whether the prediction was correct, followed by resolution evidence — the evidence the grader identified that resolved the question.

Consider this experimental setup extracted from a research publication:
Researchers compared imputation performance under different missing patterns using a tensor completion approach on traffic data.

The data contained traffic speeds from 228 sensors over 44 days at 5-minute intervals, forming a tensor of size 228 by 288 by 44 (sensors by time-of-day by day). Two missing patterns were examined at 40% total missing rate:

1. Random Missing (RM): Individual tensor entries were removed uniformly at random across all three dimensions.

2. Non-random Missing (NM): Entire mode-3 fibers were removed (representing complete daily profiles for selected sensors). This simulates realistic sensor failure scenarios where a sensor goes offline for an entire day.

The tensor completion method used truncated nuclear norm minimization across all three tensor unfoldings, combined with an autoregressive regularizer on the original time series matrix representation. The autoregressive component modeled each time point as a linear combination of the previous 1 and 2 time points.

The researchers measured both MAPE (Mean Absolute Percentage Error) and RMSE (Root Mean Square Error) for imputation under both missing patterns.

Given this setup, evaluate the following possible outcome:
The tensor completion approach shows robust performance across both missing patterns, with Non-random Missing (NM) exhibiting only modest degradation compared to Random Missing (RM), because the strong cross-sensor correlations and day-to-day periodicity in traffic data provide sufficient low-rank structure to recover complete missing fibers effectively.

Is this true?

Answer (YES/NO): NO